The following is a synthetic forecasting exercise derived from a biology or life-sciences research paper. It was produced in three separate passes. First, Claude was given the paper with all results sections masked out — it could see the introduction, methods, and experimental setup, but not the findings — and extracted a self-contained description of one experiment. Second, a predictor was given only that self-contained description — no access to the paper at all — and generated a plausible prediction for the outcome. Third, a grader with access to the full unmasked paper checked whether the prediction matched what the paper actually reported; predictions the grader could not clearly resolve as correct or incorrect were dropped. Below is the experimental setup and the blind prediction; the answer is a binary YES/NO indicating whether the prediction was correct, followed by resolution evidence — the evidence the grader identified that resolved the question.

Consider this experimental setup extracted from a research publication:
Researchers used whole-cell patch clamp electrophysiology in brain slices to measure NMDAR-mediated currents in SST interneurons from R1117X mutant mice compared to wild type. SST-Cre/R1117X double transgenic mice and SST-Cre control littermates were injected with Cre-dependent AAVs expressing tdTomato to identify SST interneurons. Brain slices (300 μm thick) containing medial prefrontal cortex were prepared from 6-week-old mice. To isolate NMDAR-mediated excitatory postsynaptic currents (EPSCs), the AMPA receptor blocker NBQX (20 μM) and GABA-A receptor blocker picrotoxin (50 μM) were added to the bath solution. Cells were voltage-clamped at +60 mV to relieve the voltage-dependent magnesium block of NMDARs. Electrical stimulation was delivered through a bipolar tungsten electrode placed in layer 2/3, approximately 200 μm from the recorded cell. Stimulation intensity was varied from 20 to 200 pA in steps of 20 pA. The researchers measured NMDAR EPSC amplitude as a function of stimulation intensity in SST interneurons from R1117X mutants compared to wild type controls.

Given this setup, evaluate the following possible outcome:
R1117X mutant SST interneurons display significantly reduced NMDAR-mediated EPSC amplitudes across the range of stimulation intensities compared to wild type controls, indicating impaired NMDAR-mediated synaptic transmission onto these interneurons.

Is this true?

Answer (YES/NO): YES